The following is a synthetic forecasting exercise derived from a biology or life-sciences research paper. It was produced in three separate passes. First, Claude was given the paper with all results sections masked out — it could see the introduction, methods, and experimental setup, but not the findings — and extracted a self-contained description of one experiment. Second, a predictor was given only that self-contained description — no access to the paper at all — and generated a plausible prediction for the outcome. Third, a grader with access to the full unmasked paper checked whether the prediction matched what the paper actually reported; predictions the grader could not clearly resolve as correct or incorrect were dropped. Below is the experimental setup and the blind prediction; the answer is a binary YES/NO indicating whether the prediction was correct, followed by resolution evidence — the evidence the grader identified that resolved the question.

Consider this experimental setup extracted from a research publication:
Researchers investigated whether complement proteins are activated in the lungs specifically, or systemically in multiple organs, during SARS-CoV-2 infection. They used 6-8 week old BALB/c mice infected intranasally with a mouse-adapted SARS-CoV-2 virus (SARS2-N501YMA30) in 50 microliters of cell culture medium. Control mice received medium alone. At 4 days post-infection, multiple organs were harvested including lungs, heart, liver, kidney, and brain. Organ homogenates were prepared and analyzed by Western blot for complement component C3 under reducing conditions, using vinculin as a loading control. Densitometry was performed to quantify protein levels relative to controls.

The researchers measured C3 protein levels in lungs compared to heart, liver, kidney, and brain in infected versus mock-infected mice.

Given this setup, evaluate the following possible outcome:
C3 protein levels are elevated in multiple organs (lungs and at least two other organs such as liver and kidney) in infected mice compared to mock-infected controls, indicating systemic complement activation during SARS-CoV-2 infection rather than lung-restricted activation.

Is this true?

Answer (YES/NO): NO